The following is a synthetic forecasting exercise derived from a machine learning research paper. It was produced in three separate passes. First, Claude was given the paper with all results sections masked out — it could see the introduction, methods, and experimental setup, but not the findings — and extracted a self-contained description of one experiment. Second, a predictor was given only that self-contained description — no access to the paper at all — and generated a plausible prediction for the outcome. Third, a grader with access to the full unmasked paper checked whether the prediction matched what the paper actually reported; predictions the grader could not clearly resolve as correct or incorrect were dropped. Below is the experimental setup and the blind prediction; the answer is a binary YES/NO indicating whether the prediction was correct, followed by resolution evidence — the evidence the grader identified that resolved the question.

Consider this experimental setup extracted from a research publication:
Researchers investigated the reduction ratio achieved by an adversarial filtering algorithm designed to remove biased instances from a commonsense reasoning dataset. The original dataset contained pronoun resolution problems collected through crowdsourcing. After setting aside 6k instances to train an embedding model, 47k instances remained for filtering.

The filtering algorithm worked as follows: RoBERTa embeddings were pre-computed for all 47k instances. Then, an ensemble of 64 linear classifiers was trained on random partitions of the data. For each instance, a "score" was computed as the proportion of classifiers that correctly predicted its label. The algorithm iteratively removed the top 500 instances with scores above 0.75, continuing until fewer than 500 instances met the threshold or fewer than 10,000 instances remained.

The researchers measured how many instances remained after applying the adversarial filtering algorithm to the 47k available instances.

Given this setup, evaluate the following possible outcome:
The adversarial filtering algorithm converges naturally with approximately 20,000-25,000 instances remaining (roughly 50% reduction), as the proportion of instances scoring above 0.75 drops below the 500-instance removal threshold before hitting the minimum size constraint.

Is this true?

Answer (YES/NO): NO